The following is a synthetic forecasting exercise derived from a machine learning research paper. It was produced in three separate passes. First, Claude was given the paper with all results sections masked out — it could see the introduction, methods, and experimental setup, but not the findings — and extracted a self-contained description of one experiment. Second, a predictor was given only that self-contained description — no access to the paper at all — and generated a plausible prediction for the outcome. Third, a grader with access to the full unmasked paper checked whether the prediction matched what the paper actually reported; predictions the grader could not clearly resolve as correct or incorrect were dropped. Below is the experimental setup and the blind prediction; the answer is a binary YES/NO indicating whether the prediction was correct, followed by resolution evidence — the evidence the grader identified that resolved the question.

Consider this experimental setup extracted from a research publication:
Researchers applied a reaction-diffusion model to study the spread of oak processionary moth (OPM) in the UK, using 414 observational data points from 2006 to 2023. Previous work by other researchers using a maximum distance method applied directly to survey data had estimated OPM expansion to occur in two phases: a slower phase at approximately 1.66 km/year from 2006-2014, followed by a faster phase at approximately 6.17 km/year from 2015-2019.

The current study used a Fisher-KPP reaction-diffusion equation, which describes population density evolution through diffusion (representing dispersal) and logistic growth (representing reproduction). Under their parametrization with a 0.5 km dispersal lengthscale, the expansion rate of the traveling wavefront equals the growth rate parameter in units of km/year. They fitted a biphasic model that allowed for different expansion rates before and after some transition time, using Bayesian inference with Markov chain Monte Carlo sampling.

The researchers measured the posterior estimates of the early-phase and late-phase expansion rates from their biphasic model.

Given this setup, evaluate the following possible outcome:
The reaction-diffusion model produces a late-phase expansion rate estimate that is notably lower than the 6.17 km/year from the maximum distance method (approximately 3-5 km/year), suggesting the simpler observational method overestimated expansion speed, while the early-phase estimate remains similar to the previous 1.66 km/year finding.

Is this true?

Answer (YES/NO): NO